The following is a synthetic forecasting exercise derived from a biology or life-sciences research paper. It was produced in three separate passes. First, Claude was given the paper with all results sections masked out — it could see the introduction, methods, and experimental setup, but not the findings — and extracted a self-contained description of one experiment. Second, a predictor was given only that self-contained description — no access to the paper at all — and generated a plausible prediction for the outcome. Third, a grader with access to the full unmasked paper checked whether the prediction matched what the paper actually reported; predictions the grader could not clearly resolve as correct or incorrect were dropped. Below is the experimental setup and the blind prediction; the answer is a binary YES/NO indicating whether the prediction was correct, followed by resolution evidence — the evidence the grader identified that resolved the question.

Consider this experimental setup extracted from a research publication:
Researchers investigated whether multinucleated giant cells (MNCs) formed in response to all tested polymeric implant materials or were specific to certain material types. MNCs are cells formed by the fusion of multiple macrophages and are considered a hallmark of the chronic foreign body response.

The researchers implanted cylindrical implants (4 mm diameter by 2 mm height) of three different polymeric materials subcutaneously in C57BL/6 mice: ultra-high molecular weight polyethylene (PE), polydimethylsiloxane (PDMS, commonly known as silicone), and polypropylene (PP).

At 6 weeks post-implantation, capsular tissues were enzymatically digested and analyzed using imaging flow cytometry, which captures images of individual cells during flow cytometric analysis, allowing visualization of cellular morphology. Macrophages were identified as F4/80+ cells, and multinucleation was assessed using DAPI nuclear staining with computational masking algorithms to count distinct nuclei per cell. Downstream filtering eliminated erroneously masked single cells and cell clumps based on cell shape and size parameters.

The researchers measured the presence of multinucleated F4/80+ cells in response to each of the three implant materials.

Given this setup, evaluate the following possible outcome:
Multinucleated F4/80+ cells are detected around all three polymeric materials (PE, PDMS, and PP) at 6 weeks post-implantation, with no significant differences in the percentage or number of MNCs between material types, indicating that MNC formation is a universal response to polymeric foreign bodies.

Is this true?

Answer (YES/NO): NO